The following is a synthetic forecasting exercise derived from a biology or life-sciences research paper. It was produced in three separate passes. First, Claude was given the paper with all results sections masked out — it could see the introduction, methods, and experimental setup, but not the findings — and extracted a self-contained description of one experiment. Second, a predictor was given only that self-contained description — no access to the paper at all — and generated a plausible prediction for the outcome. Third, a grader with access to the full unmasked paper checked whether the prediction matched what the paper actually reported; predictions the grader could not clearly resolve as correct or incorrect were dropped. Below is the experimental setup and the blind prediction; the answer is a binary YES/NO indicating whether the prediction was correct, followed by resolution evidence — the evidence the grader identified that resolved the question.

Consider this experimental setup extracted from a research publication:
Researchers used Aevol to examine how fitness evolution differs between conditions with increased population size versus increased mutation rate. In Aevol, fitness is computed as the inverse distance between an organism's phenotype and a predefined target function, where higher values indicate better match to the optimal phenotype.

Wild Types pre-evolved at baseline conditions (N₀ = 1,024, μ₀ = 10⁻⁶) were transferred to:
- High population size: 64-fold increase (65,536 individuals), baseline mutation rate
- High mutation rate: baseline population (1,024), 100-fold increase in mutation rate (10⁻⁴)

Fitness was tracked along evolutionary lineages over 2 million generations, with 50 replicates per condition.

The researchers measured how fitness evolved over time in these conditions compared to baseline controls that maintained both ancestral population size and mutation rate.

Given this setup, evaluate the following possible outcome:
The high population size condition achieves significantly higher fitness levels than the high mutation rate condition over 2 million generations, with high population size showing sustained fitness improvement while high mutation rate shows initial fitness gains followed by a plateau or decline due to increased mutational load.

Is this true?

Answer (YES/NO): NO